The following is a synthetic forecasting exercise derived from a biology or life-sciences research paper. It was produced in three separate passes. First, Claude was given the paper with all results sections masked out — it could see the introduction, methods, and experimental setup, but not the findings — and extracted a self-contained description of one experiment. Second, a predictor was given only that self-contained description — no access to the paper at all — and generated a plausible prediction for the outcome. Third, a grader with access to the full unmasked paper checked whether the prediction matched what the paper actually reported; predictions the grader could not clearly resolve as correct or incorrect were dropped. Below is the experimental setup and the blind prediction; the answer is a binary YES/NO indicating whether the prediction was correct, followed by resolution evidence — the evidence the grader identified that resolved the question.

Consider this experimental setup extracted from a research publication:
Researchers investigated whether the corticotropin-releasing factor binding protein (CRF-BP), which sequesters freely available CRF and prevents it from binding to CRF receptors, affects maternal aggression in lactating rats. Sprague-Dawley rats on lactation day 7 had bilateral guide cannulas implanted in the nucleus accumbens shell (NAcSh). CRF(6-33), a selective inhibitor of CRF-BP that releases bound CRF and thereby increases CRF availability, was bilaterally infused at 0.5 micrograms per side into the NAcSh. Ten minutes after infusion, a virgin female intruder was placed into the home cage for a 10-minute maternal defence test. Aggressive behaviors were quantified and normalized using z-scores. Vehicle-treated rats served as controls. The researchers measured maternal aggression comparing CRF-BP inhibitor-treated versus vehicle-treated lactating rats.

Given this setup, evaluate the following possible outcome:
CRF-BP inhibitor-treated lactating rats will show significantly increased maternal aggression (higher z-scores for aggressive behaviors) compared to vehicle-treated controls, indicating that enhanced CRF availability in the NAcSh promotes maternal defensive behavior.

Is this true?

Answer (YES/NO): NO